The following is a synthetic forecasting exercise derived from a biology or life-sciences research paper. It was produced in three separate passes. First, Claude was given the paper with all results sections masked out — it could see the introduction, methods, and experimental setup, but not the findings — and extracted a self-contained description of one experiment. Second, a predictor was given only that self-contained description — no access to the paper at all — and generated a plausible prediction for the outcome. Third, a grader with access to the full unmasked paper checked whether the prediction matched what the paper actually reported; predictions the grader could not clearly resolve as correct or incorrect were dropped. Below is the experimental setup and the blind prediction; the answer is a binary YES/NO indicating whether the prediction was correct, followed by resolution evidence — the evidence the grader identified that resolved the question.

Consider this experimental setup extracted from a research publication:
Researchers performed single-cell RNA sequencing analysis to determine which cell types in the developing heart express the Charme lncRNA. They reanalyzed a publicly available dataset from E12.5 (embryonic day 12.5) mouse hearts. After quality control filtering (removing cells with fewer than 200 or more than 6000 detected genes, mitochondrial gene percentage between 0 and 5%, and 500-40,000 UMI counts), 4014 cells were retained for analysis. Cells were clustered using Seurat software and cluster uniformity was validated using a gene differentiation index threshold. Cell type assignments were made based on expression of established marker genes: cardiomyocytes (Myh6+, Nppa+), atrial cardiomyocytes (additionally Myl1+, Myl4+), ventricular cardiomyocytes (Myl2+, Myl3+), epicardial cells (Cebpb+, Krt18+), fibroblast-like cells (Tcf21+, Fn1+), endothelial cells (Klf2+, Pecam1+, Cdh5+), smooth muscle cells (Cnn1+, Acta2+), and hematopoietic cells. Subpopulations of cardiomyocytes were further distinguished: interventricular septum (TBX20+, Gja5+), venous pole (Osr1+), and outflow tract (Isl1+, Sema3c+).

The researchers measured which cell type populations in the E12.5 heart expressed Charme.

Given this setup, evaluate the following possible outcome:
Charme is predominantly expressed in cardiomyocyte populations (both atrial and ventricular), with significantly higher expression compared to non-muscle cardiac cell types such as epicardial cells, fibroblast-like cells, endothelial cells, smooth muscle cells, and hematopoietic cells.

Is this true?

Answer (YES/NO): YES